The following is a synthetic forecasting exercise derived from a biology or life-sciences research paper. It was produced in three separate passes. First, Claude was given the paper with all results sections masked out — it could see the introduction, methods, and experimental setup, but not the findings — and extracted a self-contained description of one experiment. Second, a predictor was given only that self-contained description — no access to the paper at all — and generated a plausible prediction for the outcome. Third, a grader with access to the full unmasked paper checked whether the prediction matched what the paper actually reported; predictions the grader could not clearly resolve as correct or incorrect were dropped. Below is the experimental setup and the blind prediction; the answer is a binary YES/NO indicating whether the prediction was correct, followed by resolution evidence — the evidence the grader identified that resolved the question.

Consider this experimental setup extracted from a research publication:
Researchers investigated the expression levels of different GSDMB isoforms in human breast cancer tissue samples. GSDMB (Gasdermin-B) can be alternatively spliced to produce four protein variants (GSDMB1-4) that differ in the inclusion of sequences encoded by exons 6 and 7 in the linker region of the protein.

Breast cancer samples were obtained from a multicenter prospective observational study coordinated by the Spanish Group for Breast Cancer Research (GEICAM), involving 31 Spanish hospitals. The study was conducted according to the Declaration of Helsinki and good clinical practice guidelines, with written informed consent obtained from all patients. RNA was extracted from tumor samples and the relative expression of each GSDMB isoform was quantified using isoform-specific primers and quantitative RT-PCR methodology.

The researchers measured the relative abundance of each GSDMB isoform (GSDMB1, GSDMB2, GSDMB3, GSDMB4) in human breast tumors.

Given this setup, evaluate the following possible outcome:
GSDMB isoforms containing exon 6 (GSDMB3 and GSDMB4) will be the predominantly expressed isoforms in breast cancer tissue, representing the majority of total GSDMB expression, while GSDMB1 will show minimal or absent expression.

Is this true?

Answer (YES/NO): NO